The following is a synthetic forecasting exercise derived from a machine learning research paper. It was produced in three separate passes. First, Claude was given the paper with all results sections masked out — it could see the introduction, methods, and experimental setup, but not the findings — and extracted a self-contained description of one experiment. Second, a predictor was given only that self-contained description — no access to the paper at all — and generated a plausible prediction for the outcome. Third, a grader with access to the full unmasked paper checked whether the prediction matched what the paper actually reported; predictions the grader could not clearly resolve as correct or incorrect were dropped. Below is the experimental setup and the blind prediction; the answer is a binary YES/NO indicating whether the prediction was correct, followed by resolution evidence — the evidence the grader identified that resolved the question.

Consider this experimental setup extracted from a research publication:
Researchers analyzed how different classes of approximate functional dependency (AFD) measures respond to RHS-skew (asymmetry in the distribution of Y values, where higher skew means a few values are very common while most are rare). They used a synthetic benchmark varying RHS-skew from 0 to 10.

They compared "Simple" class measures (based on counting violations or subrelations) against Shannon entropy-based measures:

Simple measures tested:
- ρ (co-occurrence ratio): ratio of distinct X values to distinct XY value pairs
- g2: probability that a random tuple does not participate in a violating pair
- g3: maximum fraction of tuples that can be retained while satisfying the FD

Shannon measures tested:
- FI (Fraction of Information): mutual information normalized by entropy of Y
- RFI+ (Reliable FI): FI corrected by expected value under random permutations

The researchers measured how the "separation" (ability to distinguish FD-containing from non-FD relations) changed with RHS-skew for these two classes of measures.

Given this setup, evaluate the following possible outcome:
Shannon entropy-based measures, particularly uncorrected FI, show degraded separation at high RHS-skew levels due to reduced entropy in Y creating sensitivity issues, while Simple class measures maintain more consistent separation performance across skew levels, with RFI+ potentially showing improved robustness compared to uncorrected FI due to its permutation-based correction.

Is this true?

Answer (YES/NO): NO